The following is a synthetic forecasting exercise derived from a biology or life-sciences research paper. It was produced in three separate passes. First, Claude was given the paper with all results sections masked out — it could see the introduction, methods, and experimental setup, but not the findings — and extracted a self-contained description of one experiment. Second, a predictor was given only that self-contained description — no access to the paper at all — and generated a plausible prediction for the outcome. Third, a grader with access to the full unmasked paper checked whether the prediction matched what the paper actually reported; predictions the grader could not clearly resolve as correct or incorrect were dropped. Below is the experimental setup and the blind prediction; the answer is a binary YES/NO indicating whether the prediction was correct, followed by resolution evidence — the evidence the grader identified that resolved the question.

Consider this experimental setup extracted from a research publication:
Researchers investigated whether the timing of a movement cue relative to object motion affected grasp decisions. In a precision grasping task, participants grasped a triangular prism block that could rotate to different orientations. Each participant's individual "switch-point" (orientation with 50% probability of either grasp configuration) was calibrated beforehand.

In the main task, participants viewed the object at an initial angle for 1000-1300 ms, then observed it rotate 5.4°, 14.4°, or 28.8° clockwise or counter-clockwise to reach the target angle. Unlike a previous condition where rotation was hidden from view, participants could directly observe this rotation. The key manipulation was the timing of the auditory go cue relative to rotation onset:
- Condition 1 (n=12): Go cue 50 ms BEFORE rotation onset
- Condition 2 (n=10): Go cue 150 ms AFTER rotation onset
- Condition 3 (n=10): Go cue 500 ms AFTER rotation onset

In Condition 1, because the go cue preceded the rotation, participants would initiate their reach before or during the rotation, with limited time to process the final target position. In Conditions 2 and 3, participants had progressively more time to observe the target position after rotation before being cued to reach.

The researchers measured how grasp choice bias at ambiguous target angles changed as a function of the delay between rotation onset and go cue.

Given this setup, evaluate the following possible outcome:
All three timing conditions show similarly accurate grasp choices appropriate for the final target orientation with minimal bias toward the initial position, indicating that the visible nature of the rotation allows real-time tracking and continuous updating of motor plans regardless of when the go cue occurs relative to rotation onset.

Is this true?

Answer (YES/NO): NO